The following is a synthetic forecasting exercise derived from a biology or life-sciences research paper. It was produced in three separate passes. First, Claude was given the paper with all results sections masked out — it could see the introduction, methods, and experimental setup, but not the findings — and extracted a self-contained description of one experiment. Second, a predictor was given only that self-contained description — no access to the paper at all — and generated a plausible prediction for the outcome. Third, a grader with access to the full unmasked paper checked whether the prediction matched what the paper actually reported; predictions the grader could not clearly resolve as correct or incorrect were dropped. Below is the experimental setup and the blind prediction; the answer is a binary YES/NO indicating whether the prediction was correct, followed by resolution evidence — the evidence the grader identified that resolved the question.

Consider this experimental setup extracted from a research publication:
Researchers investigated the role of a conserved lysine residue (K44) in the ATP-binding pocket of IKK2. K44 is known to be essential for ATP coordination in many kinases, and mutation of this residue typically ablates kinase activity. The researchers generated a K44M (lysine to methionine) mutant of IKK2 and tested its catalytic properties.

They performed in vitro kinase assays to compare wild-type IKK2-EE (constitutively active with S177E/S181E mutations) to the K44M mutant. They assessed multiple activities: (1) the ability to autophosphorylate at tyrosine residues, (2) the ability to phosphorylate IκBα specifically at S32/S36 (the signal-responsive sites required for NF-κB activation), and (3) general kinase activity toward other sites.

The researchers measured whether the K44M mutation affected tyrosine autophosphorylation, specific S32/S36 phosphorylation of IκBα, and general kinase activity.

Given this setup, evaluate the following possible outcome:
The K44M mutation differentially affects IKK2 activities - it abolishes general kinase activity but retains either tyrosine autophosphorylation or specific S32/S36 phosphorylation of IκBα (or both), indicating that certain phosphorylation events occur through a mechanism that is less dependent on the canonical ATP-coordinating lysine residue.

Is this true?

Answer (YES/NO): NO